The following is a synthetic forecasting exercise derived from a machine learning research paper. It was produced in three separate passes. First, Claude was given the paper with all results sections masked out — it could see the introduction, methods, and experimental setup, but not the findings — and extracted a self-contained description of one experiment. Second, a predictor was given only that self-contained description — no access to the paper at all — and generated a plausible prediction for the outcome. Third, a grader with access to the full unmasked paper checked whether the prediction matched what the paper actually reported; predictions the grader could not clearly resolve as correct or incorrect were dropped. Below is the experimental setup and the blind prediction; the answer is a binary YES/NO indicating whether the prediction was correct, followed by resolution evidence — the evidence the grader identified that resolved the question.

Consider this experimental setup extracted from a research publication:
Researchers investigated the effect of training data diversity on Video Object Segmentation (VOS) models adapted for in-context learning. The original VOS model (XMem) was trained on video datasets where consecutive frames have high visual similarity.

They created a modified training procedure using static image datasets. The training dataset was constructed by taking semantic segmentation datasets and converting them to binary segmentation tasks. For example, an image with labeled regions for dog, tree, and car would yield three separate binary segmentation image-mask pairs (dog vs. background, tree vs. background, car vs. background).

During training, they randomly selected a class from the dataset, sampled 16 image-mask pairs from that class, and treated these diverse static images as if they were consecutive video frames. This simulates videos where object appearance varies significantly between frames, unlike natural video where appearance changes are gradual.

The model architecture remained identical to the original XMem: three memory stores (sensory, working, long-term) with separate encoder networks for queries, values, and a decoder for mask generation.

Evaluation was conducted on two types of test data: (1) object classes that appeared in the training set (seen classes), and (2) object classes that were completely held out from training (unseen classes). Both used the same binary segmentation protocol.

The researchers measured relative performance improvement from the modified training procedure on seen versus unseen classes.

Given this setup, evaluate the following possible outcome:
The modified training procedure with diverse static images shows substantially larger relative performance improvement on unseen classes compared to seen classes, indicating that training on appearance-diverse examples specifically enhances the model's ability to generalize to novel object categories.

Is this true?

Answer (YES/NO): NO